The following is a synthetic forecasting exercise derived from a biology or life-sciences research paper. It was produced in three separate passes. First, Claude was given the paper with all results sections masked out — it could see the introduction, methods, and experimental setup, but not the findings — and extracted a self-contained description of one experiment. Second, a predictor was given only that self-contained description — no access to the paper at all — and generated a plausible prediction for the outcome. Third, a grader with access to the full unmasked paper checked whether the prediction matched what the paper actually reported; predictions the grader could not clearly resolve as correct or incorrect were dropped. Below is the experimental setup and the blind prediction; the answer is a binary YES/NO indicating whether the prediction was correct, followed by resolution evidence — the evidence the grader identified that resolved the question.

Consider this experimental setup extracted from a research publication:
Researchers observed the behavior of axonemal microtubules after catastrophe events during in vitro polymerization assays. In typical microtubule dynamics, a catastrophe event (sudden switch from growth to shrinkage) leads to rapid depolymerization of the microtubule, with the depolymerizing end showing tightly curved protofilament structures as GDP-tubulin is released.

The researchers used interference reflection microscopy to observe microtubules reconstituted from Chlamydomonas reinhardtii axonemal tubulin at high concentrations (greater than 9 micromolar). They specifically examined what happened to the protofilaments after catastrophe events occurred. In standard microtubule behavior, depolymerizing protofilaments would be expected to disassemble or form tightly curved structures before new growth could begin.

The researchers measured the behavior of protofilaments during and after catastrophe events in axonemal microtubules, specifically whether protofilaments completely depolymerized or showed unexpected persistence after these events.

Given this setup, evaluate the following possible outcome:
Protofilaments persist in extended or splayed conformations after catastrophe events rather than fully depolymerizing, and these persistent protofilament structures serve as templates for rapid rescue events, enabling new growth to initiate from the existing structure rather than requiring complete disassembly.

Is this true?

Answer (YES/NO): YES